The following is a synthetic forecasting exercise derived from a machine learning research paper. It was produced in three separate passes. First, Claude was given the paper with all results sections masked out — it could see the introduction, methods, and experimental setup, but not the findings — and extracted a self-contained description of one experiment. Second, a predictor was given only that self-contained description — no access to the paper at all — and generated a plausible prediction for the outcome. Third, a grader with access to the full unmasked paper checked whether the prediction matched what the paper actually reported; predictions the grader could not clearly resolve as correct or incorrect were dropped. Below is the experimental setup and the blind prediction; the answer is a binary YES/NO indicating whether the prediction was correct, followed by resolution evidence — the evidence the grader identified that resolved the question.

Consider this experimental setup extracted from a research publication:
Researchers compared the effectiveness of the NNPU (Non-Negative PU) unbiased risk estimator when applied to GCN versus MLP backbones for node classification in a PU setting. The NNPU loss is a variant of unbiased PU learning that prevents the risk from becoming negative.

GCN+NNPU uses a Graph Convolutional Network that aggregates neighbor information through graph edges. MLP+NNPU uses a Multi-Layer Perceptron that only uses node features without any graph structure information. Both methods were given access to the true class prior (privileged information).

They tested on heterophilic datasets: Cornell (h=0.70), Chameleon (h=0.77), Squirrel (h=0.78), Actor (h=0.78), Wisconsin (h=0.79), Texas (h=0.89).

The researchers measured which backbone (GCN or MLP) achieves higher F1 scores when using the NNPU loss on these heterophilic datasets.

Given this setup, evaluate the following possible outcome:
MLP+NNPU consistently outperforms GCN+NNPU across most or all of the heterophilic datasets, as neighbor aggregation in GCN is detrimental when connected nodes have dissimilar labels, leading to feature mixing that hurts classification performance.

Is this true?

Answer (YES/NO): YES